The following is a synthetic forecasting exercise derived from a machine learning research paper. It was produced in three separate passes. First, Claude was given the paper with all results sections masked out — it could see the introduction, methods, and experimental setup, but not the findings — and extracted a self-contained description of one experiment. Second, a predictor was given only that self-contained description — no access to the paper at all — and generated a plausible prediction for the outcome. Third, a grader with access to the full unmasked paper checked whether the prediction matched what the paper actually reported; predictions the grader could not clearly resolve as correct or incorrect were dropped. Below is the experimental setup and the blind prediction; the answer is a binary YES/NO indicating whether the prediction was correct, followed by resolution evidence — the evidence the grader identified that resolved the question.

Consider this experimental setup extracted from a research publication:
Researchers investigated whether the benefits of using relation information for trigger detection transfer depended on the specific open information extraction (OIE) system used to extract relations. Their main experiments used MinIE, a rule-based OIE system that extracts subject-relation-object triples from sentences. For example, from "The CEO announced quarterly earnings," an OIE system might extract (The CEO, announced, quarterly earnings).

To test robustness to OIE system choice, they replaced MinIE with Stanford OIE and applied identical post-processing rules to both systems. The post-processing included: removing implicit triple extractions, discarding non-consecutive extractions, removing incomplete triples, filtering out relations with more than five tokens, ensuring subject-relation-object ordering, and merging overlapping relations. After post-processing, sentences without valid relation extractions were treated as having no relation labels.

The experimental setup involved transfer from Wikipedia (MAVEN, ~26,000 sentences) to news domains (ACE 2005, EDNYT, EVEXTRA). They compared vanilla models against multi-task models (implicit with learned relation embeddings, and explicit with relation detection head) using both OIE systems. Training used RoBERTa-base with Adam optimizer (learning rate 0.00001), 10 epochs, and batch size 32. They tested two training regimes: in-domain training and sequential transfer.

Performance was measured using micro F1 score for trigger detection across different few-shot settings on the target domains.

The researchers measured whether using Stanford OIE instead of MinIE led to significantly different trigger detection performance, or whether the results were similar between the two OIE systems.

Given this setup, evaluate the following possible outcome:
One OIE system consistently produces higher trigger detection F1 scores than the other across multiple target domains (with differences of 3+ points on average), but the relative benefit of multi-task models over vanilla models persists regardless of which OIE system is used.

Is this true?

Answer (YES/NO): NO